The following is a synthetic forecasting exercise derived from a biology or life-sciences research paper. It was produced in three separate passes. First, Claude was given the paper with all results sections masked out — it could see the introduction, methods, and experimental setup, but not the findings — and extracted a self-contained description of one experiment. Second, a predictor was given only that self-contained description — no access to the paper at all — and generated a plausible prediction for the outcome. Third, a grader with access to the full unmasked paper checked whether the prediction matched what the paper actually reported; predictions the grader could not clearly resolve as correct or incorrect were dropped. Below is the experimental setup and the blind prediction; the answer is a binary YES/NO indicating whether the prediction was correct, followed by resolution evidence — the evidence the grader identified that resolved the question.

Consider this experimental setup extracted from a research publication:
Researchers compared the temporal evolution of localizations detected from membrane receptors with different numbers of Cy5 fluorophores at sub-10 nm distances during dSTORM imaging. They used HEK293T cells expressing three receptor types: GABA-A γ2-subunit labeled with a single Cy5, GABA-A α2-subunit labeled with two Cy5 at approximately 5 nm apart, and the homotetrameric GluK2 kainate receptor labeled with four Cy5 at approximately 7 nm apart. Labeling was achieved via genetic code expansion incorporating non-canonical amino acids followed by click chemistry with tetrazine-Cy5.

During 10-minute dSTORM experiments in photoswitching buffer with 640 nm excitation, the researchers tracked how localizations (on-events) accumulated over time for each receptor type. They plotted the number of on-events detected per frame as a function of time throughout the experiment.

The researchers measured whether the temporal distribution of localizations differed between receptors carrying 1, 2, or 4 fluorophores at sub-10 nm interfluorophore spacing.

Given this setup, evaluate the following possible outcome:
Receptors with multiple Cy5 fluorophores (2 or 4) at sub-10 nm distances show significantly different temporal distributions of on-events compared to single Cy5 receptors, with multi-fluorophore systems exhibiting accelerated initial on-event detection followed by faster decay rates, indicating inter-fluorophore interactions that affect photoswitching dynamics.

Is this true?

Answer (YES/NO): NO